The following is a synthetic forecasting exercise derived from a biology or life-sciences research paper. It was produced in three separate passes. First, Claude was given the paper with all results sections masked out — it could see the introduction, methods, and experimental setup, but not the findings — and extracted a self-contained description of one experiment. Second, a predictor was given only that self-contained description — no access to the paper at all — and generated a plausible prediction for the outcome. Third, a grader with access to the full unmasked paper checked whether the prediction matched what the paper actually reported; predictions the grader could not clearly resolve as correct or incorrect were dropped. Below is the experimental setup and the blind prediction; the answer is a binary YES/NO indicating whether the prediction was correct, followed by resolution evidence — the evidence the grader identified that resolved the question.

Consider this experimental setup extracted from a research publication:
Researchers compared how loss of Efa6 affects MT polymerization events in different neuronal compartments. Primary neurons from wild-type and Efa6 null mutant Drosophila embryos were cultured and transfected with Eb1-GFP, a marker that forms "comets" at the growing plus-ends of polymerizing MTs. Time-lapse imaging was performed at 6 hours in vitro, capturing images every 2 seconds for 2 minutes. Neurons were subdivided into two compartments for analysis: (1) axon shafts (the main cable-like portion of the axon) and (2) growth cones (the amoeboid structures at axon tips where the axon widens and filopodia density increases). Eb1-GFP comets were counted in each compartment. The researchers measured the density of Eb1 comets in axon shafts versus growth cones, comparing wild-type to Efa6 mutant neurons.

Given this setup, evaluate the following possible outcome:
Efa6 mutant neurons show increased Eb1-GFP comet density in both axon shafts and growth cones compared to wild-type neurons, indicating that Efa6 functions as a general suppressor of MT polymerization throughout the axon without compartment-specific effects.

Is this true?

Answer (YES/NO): NO